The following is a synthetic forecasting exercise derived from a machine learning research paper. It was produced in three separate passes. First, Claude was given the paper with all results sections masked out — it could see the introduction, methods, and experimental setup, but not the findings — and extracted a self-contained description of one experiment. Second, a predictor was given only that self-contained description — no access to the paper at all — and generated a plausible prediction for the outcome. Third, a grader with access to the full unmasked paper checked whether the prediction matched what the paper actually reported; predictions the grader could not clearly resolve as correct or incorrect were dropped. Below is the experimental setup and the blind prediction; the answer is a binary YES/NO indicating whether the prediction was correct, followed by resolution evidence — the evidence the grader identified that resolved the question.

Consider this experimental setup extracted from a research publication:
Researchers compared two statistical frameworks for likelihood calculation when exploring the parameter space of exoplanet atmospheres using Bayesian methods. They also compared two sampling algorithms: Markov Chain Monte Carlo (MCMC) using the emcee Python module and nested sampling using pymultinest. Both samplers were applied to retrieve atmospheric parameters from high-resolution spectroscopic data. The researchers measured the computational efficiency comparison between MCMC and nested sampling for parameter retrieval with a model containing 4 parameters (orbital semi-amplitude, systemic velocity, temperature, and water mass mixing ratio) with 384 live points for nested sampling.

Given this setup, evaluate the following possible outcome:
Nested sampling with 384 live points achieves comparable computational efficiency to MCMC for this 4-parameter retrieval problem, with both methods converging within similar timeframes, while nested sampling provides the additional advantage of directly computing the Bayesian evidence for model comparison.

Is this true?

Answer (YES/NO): NO